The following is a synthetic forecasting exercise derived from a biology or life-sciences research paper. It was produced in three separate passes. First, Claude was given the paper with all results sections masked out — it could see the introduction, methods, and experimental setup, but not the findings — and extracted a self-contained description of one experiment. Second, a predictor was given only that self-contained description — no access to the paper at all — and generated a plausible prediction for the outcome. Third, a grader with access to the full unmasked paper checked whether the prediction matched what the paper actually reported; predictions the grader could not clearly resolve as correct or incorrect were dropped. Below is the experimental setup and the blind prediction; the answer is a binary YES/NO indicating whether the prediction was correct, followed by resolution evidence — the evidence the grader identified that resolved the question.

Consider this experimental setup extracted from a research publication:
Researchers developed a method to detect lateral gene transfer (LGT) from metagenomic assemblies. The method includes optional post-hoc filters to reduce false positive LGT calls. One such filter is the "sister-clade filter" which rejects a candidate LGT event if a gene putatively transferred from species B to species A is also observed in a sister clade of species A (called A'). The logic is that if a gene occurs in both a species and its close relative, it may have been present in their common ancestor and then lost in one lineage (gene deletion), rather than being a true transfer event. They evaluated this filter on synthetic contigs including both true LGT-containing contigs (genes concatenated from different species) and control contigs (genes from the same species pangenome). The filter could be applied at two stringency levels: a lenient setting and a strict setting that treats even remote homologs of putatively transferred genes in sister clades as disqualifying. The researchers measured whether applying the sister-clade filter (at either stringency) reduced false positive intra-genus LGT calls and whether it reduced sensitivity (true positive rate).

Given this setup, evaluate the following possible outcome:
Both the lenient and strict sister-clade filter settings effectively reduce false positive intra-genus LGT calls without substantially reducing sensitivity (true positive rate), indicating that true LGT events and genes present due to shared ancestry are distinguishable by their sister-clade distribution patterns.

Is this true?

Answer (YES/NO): YES